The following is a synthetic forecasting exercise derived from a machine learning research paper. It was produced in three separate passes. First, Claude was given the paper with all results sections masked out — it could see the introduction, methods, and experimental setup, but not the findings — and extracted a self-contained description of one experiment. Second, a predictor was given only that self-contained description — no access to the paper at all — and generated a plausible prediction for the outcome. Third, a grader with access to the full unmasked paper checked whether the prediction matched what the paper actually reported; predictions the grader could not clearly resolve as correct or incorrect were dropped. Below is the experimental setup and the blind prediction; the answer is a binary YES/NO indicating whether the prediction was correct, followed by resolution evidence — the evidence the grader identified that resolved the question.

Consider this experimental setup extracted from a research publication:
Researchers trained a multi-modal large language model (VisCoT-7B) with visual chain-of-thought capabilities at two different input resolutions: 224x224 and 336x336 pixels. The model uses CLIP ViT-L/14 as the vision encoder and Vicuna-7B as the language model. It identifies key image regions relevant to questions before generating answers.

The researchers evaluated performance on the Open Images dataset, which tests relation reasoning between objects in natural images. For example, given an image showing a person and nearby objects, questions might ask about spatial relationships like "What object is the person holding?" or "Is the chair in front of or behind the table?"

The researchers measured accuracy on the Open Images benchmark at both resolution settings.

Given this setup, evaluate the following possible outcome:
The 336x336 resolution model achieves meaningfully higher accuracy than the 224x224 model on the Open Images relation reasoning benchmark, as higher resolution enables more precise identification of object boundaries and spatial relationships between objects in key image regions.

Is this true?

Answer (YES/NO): NO